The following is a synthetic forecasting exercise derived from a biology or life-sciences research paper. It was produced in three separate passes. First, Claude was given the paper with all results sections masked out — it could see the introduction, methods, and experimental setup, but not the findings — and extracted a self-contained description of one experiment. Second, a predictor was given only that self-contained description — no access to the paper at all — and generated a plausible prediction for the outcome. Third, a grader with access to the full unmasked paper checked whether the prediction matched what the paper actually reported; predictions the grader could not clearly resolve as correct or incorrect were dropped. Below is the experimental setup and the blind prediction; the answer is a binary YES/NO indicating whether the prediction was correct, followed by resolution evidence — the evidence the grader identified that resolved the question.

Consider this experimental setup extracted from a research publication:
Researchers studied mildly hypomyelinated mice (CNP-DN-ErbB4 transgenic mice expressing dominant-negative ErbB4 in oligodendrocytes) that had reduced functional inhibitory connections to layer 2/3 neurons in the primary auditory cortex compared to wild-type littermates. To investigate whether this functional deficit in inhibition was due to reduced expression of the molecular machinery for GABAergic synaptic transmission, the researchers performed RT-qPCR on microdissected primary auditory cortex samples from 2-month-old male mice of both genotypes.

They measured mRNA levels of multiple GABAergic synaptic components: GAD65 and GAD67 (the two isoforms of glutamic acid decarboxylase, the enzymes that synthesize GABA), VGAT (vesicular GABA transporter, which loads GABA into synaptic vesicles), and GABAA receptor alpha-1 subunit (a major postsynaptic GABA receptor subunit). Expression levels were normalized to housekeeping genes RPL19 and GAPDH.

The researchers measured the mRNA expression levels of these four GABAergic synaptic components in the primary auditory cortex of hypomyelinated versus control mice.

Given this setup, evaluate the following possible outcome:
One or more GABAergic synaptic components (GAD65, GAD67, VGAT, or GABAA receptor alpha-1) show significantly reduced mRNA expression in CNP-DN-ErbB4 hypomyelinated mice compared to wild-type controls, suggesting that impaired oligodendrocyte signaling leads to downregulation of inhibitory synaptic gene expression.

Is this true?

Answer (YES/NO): NO